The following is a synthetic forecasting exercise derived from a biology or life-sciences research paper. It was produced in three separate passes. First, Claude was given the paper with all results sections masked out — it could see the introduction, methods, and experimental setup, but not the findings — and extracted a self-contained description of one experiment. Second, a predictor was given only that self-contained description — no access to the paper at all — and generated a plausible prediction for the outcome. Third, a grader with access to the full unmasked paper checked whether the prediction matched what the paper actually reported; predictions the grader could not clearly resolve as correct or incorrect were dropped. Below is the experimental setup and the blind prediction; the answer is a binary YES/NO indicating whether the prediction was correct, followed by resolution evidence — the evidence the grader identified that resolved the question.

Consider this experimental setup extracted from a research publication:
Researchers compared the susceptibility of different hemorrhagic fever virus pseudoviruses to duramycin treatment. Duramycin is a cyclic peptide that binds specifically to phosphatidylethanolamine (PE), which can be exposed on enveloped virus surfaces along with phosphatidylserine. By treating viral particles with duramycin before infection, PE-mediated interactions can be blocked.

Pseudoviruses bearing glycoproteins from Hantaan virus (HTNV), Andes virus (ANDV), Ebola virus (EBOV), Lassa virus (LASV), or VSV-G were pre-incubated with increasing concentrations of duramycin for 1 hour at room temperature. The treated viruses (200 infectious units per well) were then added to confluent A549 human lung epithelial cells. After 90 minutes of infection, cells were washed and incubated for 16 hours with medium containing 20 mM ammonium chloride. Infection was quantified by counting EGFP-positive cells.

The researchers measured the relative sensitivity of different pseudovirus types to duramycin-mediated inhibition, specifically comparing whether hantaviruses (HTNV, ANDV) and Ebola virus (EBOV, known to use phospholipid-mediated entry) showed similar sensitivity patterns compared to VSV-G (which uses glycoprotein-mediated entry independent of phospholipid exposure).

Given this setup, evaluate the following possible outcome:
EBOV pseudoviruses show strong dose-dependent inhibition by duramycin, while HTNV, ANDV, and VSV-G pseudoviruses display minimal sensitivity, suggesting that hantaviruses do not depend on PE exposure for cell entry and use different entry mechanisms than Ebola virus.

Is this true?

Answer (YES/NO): NO